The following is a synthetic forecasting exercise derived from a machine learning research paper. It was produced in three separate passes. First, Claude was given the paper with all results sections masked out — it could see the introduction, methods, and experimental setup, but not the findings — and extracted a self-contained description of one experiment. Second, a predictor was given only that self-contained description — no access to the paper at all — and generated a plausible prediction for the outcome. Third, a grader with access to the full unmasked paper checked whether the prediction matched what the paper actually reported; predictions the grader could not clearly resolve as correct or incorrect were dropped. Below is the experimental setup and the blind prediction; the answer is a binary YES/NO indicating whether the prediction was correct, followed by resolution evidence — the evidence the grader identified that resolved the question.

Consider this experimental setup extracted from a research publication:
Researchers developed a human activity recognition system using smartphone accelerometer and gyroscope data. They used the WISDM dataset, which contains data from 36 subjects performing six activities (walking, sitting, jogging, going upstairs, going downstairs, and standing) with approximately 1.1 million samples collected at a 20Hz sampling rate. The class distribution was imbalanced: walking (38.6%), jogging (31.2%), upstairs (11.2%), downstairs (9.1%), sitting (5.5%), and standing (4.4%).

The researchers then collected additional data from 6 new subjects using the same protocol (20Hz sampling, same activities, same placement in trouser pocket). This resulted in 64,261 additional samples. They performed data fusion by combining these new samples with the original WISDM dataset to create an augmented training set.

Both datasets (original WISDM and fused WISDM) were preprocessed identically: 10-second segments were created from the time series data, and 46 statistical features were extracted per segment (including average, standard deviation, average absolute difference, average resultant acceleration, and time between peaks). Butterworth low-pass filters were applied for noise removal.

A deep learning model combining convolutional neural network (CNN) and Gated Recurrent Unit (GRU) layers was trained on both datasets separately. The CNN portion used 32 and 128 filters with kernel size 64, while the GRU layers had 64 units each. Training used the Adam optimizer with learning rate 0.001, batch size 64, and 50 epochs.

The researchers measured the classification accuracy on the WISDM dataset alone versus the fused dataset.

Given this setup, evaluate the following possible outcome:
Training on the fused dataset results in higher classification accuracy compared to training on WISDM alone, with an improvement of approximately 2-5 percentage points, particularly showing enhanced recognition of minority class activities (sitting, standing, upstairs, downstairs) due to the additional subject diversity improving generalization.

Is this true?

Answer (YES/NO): NO